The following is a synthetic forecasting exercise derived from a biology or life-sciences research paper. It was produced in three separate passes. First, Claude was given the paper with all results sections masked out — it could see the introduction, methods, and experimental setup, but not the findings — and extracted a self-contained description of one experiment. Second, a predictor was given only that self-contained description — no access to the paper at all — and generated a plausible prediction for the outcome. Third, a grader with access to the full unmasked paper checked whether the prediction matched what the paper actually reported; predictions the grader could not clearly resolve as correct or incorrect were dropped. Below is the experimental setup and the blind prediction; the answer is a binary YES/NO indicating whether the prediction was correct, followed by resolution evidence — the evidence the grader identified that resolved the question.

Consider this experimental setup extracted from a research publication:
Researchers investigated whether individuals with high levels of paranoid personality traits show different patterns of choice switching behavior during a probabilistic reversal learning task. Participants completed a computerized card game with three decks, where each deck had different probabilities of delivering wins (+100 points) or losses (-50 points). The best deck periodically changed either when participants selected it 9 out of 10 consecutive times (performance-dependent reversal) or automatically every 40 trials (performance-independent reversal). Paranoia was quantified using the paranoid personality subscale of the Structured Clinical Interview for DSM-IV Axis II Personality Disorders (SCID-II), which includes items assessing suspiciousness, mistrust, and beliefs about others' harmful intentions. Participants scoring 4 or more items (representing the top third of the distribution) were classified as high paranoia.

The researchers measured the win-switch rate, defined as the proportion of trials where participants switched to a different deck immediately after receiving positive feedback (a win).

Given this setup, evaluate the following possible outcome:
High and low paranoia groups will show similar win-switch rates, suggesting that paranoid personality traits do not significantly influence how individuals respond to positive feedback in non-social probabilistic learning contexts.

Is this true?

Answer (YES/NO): NO